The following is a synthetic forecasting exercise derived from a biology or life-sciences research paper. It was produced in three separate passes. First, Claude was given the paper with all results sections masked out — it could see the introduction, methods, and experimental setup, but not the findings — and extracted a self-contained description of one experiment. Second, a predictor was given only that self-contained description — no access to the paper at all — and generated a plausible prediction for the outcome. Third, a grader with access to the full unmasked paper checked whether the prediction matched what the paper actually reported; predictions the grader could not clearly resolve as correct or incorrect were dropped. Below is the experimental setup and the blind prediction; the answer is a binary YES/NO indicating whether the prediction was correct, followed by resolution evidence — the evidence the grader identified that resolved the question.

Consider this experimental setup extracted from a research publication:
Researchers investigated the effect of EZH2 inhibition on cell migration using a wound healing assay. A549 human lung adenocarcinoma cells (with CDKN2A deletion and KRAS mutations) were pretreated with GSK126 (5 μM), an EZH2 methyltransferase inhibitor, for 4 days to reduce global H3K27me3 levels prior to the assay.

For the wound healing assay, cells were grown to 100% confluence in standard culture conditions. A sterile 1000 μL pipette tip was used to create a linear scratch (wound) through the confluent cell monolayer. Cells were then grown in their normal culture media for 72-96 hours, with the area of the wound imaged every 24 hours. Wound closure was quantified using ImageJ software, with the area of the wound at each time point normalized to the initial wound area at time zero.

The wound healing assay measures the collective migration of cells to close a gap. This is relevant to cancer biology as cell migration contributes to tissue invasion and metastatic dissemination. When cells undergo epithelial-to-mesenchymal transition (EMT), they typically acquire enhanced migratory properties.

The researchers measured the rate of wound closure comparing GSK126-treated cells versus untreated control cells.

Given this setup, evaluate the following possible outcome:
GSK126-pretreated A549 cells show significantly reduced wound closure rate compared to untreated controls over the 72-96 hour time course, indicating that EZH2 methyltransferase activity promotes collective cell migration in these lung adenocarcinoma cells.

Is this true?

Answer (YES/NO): NO